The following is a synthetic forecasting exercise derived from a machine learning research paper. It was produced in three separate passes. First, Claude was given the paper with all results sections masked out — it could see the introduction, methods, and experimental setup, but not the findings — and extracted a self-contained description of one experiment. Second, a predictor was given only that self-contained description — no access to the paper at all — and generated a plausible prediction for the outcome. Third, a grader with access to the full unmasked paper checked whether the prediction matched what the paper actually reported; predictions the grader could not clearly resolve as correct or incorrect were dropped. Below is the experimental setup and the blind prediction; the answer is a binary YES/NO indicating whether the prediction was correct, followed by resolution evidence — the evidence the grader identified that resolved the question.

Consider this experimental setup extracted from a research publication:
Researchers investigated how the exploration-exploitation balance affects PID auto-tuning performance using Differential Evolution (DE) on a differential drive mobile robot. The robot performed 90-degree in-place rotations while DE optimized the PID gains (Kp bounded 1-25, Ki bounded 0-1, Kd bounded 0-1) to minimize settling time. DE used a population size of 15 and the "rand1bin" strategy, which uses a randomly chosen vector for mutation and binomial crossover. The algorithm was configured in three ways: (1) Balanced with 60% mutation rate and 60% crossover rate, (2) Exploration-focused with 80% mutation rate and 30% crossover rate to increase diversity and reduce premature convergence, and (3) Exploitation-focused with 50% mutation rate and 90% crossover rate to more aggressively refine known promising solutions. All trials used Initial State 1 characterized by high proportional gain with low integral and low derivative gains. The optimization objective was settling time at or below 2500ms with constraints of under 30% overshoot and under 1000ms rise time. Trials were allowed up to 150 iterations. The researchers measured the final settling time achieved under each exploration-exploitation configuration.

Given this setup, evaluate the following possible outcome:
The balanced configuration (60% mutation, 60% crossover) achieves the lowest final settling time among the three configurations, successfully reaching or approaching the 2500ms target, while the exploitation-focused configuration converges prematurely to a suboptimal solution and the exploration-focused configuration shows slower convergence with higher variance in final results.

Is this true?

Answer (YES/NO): NO